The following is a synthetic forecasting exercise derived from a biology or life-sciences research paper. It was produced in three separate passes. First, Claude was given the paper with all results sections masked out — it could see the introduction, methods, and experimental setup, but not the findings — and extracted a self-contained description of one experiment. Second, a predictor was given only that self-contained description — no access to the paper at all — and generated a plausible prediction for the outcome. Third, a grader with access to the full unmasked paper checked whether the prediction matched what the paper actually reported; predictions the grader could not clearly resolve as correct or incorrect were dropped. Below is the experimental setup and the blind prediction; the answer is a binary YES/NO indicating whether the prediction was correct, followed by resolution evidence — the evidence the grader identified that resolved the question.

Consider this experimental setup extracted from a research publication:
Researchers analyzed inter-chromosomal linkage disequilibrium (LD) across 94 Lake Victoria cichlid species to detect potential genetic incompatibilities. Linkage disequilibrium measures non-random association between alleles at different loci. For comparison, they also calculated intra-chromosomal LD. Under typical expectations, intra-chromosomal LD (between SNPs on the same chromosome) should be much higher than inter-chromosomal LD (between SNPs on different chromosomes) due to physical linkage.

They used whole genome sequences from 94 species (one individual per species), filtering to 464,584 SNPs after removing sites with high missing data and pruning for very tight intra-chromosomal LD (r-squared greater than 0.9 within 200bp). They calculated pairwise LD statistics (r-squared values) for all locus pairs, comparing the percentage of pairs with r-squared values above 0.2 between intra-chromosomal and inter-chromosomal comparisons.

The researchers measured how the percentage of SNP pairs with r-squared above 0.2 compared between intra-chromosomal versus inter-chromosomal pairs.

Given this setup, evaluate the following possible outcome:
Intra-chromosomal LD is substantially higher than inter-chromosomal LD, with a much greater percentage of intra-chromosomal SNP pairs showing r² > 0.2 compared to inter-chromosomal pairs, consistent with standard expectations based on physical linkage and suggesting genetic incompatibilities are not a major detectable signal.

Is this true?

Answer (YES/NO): NO